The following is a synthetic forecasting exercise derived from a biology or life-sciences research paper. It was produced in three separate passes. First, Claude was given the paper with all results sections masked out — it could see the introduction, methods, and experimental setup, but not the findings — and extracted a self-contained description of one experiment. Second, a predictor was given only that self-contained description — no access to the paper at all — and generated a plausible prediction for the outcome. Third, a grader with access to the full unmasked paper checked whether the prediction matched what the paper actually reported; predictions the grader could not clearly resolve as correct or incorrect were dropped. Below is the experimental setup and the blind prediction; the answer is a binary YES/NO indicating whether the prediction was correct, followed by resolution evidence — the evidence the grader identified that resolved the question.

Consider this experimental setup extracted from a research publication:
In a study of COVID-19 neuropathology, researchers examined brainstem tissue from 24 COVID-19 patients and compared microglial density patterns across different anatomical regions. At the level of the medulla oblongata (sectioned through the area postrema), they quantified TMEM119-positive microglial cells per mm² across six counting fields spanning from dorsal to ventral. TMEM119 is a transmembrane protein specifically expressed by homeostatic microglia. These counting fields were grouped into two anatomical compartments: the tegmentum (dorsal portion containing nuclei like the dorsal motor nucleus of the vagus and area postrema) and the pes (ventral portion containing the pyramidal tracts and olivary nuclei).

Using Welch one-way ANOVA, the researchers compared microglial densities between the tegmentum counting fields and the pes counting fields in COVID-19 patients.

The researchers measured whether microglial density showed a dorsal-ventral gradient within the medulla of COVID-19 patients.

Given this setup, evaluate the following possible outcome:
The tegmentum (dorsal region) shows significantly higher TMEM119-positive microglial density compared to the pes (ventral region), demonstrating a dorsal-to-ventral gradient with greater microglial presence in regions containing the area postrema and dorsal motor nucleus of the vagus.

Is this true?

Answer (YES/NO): YES